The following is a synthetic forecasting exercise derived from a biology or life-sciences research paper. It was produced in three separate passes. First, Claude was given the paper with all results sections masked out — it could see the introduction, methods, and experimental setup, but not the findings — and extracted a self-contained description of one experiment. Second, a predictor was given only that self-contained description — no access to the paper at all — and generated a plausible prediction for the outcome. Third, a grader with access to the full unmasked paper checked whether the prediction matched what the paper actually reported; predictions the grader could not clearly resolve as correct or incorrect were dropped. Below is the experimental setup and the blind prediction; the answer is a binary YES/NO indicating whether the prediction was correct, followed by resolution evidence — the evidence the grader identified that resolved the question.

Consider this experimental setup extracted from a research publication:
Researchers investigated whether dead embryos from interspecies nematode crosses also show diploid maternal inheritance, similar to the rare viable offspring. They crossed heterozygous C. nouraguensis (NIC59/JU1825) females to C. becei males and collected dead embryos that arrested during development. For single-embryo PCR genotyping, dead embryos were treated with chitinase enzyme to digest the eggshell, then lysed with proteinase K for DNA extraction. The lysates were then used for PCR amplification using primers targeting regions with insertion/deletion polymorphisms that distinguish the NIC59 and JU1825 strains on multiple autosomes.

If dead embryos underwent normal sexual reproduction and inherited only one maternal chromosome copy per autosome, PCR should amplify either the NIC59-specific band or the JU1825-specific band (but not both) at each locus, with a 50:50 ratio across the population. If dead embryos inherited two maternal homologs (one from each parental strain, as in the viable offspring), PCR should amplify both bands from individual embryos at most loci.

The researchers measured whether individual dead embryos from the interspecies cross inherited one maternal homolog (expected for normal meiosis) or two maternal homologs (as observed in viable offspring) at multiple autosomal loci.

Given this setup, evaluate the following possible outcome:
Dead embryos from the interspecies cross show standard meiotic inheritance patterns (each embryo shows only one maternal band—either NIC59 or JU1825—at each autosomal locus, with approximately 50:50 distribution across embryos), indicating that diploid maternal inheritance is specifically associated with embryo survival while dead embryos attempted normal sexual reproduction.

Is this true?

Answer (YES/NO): NO